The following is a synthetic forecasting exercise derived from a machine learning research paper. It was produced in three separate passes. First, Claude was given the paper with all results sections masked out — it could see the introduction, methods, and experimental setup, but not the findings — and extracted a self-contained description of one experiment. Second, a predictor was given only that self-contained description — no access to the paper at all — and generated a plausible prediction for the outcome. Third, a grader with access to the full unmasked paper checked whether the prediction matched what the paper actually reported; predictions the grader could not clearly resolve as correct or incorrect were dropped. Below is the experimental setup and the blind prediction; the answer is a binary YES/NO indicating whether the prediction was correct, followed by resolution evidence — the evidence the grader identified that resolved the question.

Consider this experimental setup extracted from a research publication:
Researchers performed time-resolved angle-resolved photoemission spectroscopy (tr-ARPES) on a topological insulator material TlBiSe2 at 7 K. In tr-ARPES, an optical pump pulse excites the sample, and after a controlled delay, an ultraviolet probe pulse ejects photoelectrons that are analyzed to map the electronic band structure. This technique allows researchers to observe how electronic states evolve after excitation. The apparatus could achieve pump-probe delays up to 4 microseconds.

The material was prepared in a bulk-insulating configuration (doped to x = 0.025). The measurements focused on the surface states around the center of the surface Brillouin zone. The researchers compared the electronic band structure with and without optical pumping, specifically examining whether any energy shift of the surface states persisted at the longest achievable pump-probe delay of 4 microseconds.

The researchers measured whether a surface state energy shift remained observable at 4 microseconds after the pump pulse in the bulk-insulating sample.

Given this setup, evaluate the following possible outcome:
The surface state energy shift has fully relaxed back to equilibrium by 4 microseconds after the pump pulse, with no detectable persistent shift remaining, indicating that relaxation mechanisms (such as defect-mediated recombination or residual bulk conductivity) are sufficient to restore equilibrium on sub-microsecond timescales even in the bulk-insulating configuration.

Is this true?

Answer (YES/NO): NO